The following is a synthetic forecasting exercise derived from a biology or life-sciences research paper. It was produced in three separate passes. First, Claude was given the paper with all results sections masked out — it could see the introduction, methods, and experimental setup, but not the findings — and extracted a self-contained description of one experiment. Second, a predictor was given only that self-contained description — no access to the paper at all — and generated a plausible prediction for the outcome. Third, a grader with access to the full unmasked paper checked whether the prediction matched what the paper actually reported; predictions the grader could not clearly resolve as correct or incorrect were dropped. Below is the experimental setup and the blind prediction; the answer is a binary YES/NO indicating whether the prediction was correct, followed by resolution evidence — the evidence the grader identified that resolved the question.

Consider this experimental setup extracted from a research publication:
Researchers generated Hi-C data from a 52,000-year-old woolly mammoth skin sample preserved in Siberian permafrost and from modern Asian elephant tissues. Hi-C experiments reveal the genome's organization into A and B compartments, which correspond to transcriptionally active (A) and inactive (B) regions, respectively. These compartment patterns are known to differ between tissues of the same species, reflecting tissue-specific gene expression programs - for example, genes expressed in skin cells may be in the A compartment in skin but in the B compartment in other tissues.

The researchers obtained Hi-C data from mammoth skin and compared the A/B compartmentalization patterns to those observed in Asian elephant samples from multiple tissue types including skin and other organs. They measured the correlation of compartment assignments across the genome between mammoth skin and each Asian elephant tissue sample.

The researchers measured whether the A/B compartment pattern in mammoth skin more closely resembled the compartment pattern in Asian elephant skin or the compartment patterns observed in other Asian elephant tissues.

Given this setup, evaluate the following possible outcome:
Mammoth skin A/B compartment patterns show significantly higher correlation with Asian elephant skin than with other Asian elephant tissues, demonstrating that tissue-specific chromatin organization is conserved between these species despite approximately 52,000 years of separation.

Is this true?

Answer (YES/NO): YES